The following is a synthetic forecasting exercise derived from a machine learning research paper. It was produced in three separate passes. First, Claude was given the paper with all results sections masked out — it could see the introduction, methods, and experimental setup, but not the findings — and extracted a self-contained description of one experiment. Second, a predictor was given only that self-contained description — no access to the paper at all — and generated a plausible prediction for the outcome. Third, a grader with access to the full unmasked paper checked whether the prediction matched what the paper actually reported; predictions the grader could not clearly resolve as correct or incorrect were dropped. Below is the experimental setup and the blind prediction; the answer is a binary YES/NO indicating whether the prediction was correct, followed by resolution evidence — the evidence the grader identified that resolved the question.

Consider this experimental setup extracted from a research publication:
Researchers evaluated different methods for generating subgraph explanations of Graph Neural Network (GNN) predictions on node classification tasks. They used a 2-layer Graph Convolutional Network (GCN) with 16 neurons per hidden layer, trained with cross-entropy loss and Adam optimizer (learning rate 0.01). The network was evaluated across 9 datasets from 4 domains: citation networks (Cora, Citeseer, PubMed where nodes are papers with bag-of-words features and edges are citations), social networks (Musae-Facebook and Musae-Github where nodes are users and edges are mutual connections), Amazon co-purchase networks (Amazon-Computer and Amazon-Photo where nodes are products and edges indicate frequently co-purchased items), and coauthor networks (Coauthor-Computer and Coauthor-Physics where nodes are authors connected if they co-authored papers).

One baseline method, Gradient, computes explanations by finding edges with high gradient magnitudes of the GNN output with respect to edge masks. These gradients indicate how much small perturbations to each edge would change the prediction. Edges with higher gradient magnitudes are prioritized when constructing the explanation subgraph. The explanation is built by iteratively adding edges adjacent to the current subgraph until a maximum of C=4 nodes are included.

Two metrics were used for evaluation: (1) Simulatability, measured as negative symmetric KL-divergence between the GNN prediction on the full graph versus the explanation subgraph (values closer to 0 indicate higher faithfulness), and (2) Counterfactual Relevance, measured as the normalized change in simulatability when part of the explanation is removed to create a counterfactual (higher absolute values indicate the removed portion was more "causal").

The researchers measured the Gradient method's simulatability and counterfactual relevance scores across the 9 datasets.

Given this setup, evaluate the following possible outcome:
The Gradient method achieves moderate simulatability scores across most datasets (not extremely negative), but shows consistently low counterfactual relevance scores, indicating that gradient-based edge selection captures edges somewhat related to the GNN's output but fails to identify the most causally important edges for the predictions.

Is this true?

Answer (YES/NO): NO